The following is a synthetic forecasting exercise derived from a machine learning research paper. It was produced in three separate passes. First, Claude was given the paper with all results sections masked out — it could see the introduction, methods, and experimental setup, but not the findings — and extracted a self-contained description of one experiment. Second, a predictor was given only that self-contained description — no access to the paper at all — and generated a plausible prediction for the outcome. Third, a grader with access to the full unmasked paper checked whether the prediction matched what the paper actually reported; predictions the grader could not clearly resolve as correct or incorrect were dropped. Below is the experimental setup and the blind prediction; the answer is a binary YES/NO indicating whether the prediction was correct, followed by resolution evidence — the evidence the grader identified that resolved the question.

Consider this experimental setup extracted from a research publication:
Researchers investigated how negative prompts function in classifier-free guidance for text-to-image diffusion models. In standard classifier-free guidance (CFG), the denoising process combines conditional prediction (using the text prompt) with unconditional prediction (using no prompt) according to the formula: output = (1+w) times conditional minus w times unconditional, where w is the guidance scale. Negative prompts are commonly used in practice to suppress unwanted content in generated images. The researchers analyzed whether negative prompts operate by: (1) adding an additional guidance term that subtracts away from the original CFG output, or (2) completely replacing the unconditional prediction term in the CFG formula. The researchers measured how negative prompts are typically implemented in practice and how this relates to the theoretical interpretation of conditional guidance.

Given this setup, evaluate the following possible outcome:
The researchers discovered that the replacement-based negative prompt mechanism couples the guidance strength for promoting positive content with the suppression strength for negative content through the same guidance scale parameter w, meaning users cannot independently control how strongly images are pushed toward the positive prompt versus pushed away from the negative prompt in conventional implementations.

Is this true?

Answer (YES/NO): YES